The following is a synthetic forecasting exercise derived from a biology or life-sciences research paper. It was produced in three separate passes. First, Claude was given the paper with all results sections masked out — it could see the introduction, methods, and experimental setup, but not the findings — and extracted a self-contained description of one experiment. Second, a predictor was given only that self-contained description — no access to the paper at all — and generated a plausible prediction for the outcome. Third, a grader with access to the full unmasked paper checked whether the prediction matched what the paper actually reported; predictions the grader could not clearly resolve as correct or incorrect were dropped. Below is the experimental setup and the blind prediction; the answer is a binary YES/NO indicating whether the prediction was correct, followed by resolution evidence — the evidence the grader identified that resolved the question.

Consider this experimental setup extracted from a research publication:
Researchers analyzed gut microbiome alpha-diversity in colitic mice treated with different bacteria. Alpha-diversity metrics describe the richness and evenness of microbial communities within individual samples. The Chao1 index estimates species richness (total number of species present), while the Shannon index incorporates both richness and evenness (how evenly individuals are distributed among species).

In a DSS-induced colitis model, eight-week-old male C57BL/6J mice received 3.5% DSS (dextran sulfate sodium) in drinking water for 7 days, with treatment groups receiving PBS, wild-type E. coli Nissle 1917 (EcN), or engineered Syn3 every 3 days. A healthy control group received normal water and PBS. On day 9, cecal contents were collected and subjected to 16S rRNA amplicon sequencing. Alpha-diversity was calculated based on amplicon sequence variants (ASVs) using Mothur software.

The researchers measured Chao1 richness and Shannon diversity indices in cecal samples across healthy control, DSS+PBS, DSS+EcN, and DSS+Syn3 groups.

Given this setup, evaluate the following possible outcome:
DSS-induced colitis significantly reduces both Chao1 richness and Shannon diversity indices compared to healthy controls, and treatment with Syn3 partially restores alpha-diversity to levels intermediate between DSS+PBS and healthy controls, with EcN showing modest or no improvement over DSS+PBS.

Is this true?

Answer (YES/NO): NO